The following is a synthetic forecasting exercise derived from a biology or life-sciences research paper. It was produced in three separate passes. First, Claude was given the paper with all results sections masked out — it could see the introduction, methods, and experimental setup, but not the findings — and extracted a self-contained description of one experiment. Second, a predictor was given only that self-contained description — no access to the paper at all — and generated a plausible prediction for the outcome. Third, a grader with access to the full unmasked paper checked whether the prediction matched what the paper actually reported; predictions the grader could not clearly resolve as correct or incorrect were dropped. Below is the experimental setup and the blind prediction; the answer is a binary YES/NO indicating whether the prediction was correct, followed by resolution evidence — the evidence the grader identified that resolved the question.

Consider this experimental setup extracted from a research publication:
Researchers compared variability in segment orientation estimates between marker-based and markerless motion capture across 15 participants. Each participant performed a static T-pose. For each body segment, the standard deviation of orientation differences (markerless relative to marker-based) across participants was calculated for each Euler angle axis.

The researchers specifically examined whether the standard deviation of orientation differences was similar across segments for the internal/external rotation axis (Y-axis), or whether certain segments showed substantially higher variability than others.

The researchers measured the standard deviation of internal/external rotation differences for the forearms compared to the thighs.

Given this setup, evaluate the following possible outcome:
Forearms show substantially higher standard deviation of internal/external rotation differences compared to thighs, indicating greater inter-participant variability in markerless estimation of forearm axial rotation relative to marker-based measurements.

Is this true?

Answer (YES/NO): YES